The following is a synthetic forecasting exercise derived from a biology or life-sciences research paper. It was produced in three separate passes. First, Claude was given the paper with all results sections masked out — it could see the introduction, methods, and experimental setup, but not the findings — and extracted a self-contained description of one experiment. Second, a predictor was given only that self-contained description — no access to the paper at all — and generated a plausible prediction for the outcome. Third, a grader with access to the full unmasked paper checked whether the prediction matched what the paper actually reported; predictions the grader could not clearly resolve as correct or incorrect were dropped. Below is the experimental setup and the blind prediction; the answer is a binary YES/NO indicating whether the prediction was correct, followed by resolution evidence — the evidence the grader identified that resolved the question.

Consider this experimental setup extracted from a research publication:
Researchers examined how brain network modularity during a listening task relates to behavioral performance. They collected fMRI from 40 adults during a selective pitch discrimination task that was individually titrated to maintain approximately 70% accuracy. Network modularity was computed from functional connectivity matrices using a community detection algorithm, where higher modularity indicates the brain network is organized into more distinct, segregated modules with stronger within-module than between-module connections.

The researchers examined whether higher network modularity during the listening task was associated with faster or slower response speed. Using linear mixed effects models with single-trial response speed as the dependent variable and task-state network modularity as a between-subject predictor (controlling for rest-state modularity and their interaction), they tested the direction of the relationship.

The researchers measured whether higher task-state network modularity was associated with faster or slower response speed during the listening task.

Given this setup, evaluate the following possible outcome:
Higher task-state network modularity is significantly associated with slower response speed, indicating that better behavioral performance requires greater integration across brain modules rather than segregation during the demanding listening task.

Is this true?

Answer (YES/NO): NO